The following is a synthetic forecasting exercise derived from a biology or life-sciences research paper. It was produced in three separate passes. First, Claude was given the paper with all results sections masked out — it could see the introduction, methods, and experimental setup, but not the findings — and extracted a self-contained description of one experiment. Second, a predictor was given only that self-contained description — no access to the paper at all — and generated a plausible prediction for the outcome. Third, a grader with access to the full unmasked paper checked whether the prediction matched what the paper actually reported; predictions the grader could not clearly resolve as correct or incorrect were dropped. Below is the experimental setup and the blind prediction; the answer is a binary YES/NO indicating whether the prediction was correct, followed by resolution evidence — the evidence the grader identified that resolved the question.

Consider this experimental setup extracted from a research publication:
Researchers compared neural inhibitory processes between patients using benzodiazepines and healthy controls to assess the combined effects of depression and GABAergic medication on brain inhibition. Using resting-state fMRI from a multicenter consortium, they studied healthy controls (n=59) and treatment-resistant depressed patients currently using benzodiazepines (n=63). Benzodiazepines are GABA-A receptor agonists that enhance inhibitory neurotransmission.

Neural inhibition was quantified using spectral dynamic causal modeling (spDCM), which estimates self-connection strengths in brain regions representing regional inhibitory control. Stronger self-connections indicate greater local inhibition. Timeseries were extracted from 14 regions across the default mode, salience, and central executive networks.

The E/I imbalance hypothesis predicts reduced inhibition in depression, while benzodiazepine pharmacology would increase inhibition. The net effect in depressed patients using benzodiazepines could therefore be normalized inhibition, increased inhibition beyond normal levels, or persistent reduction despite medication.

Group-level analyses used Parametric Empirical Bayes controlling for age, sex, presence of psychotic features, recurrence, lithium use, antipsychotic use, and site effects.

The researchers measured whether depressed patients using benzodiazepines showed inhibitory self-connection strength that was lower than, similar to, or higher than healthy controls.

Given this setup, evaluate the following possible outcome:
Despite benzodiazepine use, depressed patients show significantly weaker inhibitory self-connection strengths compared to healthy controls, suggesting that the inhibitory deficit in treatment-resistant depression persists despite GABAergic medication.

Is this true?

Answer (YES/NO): NO